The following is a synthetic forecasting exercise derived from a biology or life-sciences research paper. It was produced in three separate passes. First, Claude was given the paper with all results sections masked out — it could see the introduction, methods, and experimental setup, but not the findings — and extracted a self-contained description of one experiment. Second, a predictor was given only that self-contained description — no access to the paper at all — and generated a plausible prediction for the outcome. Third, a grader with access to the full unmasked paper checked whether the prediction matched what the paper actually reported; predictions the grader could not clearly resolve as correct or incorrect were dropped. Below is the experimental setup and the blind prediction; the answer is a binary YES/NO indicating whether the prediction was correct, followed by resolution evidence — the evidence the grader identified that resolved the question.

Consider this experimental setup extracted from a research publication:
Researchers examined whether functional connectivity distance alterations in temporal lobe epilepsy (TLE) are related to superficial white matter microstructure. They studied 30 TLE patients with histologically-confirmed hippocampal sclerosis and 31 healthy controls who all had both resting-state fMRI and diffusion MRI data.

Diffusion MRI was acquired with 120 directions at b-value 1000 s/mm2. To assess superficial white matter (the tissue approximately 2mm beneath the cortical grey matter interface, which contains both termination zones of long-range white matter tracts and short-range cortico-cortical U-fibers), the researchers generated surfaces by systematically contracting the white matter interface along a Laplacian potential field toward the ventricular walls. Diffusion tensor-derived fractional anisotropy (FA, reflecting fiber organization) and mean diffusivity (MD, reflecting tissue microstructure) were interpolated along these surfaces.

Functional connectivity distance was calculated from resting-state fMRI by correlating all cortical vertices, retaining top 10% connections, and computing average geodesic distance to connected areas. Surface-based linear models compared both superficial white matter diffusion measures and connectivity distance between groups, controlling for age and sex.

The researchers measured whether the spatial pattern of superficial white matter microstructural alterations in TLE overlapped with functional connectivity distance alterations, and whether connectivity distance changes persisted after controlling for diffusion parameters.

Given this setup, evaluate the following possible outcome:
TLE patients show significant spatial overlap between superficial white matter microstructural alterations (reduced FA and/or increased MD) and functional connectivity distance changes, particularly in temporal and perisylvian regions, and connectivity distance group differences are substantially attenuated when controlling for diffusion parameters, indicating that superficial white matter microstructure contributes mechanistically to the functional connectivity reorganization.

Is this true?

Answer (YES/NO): NO